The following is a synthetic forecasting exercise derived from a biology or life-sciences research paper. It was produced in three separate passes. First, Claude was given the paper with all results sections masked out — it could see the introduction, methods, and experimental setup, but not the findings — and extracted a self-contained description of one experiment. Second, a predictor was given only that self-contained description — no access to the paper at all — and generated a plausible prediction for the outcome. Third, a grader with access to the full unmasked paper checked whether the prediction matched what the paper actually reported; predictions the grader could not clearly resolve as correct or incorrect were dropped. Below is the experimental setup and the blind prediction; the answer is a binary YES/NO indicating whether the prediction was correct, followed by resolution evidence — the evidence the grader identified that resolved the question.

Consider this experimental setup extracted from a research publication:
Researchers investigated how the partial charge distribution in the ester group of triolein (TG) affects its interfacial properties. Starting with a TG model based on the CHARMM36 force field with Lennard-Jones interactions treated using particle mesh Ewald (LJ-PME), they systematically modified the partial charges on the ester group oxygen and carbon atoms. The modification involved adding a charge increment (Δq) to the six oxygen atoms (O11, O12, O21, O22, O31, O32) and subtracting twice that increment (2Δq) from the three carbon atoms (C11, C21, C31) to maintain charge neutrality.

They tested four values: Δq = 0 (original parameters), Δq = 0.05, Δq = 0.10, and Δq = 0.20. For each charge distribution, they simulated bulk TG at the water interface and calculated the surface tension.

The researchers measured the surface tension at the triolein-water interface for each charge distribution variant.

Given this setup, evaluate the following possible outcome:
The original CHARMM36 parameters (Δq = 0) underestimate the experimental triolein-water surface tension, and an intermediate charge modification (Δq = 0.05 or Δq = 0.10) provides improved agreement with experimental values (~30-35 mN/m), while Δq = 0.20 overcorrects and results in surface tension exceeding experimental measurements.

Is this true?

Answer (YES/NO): NO